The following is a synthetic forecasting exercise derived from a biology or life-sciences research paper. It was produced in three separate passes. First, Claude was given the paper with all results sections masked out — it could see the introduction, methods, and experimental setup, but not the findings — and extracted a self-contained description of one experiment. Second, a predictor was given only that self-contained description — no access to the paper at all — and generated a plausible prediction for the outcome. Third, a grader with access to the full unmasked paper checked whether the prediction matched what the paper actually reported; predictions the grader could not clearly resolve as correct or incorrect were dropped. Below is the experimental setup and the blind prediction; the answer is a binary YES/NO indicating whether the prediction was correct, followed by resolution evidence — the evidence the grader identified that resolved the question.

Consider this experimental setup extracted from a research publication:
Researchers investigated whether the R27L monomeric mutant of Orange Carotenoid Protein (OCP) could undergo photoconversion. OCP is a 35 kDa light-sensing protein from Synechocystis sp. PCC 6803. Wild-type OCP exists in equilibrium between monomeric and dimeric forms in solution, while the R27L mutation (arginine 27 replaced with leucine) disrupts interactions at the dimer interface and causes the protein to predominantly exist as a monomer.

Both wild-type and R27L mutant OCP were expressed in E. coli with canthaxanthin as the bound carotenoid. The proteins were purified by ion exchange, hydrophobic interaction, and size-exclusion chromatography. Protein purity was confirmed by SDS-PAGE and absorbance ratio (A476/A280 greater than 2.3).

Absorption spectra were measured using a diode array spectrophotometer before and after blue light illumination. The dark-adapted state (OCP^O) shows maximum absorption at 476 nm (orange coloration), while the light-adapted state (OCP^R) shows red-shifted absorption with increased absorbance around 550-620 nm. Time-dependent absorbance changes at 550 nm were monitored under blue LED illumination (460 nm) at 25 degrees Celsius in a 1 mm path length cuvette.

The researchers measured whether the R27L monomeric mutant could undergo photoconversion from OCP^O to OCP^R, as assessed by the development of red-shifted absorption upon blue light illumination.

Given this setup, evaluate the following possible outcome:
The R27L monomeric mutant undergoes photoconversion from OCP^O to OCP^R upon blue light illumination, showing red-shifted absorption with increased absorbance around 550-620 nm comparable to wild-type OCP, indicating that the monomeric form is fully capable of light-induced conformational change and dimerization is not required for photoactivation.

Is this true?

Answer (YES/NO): YES